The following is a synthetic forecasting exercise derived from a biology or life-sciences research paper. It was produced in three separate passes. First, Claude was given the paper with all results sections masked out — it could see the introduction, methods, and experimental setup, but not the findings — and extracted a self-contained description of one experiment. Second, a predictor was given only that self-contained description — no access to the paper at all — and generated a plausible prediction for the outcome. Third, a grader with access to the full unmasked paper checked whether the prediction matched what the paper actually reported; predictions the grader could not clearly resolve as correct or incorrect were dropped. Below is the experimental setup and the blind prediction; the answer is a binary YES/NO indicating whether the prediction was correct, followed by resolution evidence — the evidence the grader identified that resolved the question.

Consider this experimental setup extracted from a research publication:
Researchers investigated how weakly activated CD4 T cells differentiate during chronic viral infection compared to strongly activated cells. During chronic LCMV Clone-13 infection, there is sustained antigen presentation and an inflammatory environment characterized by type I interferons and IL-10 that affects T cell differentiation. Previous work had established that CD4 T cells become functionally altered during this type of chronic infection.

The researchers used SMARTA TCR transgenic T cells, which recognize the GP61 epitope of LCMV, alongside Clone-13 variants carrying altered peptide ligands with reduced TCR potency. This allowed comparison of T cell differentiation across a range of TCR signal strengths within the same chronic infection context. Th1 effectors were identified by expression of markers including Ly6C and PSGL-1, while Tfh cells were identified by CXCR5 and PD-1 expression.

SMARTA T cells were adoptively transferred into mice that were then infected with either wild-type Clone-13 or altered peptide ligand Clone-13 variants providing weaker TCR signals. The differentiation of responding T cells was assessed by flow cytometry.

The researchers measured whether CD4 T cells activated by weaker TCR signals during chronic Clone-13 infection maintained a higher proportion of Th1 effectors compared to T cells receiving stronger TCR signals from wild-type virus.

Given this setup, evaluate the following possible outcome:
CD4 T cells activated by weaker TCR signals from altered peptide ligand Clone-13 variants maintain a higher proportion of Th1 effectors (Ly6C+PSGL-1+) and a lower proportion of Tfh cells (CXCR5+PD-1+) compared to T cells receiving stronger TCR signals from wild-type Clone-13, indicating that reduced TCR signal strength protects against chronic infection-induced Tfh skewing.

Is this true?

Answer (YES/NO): YES